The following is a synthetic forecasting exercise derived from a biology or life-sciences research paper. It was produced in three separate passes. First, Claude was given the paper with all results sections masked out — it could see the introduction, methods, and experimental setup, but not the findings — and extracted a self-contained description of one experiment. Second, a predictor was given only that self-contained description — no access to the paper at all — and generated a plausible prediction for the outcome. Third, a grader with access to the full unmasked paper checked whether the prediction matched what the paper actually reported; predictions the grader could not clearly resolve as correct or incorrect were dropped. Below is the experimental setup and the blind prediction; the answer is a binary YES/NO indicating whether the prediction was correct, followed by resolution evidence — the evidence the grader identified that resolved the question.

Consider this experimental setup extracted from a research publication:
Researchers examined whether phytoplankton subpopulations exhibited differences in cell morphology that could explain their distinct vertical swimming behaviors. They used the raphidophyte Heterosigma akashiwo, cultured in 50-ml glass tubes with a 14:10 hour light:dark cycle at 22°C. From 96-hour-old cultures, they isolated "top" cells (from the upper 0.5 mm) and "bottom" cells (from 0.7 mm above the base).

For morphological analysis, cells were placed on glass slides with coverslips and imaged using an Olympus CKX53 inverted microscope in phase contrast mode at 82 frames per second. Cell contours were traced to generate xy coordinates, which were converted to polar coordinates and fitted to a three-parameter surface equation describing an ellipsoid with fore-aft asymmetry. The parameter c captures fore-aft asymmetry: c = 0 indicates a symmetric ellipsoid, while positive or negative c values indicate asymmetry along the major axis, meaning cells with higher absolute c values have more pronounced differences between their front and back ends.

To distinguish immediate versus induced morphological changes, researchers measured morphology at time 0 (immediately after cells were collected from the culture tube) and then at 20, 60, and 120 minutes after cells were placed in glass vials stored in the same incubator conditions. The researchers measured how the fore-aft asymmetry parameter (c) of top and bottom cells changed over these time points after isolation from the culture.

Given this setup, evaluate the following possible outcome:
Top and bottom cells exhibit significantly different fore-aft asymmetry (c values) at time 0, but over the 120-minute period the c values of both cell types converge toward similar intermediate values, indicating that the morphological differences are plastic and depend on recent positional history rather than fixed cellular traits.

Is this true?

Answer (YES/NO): YES